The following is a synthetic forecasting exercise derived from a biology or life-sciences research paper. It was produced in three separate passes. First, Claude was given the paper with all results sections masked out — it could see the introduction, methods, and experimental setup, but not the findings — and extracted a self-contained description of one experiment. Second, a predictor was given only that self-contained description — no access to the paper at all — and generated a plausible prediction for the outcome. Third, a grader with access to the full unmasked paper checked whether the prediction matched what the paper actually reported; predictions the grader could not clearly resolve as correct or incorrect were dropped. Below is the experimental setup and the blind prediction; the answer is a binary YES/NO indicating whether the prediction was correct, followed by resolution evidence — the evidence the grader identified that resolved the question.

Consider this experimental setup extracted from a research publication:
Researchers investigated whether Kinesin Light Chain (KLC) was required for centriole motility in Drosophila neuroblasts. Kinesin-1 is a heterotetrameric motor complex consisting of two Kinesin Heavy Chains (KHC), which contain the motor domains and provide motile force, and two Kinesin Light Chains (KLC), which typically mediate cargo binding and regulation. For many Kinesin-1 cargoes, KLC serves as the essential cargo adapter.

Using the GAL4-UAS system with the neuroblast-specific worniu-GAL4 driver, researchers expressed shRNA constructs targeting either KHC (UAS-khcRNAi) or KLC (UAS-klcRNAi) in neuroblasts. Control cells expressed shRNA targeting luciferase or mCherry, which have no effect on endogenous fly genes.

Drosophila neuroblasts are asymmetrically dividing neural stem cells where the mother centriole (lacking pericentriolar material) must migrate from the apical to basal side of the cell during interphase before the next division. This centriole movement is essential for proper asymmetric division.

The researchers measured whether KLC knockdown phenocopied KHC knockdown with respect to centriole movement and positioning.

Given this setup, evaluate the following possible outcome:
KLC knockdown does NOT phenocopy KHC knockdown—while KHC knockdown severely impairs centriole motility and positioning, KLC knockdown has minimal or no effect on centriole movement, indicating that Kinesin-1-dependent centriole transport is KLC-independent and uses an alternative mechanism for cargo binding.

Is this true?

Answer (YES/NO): NO